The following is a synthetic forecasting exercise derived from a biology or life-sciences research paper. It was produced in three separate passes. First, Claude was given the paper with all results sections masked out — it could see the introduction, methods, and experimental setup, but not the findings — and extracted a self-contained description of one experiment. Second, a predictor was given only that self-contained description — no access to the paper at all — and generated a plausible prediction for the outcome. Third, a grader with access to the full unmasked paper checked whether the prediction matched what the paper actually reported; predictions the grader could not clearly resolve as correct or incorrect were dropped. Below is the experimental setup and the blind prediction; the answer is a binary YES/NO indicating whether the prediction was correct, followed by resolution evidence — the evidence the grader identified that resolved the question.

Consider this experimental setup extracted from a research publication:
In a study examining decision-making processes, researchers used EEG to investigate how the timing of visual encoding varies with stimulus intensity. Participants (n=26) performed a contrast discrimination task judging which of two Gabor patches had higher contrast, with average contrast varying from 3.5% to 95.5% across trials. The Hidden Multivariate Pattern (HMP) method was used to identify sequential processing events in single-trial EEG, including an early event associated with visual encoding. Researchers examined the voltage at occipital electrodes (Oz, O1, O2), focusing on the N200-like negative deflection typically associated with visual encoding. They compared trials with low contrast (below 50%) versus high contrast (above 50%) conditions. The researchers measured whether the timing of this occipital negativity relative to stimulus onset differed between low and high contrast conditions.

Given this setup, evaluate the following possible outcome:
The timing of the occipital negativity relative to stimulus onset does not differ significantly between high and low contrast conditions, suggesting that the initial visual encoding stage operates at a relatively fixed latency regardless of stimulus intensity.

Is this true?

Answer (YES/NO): NO